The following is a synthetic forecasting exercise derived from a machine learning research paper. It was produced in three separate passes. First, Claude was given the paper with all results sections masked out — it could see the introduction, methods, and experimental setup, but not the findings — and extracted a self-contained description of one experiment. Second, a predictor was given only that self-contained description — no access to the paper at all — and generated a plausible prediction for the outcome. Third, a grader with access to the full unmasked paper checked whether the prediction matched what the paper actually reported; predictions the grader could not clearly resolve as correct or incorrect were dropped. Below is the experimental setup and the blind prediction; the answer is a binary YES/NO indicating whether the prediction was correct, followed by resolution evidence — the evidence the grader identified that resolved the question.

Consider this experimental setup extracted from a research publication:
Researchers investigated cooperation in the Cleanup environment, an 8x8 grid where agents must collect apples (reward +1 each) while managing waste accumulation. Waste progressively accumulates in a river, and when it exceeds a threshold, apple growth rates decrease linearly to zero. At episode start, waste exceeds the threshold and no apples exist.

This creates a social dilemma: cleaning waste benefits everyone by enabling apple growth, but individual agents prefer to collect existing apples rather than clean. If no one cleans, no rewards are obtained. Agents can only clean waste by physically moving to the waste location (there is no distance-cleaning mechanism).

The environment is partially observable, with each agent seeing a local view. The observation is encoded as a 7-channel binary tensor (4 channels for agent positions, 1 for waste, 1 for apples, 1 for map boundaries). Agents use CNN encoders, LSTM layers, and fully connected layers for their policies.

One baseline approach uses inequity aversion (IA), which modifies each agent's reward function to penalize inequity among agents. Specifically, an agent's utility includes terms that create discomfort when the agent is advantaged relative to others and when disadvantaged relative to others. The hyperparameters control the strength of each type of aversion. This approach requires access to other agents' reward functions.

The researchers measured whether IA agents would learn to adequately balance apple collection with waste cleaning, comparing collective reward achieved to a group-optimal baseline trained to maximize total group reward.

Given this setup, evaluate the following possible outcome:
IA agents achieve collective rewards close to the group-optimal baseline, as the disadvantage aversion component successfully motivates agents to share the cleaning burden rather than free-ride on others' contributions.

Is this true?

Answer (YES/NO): NO